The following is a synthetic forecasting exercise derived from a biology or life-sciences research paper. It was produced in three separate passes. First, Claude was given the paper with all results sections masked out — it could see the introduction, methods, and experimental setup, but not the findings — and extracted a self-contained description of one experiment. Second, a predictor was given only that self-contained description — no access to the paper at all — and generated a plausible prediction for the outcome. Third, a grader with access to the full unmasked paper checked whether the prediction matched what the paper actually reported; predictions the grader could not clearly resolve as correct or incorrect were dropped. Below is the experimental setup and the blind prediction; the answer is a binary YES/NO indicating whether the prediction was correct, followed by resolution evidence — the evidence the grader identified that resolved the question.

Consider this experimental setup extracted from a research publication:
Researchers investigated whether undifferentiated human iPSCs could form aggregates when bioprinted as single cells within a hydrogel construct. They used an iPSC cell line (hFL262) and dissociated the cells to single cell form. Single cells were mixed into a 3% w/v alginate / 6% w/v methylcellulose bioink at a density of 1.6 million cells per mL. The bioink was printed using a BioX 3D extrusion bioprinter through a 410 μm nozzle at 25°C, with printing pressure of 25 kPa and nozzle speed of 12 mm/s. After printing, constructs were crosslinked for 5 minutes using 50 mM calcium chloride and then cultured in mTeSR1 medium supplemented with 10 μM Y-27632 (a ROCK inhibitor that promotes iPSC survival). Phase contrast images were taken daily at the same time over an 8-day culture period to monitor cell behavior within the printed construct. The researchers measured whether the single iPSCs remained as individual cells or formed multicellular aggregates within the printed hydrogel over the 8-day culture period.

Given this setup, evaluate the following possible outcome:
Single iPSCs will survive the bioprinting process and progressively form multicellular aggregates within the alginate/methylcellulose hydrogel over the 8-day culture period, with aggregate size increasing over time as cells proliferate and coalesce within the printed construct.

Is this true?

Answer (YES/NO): YES